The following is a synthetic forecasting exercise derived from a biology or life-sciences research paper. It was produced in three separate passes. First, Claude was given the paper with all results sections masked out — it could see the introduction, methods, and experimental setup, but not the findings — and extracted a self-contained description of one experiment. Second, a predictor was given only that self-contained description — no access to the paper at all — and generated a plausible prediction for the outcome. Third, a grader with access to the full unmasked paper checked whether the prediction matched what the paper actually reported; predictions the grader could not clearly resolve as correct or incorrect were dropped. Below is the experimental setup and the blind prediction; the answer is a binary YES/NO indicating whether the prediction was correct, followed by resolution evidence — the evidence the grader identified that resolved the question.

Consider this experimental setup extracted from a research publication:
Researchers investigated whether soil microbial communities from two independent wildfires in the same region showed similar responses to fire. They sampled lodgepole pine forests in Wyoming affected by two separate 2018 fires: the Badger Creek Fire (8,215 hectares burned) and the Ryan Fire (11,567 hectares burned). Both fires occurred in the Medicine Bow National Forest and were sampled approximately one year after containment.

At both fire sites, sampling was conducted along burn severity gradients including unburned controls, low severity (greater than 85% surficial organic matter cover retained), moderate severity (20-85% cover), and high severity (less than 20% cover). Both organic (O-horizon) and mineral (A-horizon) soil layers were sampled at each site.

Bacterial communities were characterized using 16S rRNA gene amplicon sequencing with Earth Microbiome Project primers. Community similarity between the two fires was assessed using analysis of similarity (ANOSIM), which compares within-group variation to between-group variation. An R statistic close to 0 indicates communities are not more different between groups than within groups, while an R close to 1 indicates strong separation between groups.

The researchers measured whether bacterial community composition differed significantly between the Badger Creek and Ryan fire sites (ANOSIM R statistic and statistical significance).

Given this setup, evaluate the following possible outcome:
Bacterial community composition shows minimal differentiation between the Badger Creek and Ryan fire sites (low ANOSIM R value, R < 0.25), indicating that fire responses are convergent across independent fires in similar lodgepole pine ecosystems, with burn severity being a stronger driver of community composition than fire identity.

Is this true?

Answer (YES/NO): YES